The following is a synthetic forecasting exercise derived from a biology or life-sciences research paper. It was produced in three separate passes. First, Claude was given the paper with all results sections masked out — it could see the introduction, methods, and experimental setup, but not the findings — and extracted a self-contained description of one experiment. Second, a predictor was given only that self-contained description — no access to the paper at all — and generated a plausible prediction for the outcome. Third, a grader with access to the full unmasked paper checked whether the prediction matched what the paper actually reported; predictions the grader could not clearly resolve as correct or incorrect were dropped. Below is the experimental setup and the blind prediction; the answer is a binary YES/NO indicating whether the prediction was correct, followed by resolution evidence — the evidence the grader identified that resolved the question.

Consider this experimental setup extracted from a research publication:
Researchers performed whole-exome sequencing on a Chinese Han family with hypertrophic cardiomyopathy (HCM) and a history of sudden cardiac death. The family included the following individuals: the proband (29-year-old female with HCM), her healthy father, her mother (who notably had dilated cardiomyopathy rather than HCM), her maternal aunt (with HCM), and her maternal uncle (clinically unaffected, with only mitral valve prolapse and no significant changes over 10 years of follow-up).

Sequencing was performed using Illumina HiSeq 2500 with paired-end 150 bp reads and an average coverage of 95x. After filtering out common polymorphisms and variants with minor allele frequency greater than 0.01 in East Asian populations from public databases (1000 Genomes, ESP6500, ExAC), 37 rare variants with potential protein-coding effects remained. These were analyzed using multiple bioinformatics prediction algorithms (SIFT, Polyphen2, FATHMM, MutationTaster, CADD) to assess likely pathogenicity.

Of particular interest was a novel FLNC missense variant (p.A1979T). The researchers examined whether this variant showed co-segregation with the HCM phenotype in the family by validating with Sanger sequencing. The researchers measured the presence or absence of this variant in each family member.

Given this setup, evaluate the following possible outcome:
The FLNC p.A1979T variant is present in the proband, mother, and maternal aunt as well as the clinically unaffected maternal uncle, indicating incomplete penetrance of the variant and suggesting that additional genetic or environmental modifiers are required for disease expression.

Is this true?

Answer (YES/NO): NO